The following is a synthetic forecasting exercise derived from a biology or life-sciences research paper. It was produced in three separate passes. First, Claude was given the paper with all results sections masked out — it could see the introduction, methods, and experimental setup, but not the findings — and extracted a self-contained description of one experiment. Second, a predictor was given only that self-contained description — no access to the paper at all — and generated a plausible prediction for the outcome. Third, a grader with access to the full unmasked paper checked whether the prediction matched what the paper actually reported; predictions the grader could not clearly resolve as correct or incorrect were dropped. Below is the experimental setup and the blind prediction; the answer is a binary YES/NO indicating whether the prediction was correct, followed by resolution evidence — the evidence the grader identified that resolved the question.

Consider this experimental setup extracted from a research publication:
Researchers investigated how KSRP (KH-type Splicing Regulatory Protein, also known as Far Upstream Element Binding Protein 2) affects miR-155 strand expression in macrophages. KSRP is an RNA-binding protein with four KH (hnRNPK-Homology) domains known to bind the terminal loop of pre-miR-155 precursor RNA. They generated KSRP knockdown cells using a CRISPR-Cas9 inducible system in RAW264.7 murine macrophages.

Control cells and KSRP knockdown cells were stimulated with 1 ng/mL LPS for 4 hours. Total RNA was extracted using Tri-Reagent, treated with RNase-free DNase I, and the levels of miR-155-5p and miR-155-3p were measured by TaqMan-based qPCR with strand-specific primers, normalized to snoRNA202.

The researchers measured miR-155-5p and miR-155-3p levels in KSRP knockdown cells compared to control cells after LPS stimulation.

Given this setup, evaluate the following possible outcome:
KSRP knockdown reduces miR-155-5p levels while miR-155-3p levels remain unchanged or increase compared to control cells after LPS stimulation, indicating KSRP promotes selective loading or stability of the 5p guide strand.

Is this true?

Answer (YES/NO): NO